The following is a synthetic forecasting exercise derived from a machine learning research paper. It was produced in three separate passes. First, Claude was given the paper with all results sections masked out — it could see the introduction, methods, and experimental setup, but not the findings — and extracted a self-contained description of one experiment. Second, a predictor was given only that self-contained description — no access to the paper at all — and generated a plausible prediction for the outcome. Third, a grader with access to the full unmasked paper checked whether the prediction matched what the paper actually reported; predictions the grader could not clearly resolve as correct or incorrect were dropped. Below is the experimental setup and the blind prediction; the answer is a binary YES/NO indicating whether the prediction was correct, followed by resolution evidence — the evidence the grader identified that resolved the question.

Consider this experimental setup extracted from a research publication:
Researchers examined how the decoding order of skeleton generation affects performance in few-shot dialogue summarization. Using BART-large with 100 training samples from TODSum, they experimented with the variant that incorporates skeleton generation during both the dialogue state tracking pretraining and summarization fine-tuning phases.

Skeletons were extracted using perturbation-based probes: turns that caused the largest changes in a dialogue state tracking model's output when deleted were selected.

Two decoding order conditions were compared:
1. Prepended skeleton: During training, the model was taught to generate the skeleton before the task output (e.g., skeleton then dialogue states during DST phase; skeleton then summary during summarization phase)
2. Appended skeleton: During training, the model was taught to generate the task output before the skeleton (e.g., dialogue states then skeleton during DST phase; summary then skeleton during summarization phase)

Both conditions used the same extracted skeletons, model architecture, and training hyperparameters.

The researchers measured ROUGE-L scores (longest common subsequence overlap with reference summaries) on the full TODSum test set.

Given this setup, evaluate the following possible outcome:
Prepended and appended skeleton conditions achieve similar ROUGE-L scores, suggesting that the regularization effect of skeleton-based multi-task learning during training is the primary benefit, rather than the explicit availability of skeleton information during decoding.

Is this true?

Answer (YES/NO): NO